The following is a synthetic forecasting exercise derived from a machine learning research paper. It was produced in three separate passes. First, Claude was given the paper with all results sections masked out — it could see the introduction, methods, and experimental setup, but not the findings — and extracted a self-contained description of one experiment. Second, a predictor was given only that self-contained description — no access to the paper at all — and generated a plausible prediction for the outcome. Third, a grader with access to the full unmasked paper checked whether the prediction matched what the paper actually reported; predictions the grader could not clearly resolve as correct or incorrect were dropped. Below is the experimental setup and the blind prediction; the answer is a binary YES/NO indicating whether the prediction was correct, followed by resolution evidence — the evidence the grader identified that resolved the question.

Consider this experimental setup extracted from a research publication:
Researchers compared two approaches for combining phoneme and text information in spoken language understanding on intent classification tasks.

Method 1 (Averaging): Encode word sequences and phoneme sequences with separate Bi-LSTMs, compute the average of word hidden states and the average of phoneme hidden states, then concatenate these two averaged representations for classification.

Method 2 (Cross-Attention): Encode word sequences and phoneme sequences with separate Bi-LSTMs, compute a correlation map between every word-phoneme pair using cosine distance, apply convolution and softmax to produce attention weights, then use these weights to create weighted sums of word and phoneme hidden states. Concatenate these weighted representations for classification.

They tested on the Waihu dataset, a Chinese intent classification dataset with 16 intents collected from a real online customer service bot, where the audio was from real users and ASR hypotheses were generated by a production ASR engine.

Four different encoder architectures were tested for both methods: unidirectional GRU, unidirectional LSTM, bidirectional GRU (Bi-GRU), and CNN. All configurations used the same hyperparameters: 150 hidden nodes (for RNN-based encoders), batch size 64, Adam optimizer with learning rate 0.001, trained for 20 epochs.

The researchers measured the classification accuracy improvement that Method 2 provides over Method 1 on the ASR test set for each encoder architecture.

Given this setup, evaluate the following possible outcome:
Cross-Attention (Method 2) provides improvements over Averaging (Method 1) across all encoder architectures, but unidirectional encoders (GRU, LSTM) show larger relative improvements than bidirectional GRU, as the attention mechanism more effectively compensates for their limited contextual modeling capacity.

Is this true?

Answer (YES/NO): YES